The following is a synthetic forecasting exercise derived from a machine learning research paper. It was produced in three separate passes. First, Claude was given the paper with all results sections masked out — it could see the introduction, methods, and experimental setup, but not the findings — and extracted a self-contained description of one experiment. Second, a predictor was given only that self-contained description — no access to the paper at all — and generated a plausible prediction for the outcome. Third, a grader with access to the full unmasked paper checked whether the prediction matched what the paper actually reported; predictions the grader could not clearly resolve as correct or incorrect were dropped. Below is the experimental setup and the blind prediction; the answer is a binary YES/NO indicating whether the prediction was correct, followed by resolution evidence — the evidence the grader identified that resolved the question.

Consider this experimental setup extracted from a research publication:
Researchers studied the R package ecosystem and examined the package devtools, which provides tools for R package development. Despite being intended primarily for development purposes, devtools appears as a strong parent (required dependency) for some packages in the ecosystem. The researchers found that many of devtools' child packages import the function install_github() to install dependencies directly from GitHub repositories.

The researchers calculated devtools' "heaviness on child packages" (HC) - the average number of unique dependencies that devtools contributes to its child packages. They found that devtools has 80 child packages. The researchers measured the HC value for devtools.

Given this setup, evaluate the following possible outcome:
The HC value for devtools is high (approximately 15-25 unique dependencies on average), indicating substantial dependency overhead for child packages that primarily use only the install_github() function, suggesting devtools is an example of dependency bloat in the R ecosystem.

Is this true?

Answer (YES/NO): NO